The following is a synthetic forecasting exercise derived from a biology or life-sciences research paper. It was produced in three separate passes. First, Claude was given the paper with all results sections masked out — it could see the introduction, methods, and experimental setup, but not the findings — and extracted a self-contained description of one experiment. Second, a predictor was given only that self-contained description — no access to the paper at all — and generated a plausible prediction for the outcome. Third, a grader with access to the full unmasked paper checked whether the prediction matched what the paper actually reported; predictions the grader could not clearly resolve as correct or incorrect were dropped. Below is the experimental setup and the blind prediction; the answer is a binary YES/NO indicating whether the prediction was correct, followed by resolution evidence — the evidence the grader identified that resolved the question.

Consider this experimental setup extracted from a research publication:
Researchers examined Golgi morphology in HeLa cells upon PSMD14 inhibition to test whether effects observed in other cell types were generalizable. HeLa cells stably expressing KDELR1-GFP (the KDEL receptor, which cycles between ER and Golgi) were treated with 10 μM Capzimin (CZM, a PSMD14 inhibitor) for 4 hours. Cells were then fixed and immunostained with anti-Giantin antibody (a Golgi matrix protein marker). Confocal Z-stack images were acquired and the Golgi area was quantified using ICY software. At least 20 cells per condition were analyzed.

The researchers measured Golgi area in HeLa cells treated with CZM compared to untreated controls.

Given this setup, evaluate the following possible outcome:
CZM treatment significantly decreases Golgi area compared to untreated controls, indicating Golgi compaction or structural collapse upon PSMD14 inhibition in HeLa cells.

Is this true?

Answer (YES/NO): NO